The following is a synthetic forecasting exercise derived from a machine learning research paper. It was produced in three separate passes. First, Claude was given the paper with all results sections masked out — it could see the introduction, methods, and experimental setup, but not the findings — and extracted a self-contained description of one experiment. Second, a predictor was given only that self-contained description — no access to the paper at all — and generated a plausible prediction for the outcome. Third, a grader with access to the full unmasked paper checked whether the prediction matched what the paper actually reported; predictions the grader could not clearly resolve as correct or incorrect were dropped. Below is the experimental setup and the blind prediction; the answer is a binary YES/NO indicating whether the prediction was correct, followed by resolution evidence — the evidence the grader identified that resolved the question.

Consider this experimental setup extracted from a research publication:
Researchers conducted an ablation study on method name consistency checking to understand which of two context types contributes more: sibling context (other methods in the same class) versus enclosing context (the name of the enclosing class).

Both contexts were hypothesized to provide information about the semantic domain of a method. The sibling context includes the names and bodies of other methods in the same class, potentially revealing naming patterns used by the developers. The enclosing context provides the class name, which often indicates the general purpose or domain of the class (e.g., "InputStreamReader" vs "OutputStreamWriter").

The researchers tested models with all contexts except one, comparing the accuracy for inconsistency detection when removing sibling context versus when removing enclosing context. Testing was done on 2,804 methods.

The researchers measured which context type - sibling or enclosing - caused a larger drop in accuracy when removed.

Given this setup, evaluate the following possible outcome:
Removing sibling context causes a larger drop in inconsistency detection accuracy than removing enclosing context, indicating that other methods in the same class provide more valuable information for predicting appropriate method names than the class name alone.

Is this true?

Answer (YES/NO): YES